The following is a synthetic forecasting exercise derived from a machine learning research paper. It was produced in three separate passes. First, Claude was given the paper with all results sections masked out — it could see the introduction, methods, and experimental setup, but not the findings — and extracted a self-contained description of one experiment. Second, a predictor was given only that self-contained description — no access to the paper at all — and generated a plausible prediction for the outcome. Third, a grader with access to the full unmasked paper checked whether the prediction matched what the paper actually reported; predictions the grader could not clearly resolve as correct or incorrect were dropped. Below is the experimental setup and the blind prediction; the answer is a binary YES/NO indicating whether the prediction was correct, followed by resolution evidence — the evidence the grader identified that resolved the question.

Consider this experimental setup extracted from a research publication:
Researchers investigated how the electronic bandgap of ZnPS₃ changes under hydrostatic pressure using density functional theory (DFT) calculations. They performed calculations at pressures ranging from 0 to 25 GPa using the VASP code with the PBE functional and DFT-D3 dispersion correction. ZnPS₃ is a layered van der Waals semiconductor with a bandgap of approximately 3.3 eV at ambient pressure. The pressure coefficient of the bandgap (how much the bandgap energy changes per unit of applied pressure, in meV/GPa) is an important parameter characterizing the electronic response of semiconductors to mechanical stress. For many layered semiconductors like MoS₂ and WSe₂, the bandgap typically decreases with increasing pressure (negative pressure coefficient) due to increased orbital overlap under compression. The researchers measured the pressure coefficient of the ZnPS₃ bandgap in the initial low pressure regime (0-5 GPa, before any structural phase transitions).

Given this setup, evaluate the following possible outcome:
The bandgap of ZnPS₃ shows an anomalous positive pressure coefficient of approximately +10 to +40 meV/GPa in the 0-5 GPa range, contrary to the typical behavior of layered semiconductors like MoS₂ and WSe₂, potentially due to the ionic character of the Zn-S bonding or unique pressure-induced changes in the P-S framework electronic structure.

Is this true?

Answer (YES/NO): NO